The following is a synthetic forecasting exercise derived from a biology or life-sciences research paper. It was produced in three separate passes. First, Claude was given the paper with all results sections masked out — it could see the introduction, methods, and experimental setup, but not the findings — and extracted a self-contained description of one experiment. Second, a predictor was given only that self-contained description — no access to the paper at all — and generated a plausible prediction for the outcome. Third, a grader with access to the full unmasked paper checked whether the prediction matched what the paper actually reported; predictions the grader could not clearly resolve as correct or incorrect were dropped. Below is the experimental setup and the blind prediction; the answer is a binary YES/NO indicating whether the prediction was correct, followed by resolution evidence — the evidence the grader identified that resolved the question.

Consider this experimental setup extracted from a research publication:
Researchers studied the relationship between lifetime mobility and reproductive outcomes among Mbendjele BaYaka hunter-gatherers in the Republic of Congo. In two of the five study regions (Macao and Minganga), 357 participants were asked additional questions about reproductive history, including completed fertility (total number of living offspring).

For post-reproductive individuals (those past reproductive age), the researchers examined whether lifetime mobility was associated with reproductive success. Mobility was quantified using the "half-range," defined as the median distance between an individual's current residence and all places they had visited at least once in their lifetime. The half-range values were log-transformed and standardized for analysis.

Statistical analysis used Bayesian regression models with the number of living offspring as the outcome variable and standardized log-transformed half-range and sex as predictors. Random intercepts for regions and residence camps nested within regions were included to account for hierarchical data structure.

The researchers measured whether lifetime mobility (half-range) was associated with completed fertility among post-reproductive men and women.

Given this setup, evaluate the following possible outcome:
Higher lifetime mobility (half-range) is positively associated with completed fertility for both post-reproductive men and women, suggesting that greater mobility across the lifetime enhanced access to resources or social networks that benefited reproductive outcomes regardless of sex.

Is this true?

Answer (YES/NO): YES